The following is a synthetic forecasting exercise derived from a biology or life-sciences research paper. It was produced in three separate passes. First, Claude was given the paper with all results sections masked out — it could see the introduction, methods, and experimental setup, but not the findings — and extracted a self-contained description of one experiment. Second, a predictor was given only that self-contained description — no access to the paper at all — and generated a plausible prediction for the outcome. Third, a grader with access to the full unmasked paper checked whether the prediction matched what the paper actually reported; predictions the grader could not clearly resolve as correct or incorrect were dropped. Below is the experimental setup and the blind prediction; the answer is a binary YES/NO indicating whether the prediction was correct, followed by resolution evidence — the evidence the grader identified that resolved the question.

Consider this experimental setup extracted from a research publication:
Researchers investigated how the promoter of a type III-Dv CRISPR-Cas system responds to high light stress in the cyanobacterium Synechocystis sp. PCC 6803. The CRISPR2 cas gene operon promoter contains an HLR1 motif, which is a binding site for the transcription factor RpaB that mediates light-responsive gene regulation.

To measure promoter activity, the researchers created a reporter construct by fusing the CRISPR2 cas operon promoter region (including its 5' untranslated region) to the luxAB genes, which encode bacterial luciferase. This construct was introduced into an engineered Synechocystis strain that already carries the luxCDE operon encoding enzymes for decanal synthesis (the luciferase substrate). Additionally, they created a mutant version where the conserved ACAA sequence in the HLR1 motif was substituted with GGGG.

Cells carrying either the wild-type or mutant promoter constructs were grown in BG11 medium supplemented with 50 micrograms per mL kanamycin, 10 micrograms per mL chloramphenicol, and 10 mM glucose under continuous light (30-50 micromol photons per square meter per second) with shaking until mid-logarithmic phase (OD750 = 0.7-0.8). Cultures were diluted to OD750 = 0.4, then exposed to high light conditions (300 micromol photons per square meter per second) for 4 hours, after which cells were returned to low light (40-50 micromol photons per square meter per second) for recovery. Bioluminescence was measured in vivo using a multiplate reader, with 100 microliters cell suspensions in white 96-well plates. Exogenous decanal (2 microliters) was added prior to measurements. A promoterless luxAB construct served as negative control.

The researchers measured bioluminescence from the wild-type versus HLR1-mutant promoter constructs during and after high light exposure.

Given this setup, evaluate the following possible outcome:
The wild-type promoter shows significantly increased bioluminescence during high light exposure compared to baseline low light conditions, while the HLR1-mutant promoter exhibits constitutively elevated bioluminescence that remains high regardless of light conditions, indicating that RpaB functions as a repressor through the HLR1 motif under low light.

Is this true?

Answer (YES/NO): NO